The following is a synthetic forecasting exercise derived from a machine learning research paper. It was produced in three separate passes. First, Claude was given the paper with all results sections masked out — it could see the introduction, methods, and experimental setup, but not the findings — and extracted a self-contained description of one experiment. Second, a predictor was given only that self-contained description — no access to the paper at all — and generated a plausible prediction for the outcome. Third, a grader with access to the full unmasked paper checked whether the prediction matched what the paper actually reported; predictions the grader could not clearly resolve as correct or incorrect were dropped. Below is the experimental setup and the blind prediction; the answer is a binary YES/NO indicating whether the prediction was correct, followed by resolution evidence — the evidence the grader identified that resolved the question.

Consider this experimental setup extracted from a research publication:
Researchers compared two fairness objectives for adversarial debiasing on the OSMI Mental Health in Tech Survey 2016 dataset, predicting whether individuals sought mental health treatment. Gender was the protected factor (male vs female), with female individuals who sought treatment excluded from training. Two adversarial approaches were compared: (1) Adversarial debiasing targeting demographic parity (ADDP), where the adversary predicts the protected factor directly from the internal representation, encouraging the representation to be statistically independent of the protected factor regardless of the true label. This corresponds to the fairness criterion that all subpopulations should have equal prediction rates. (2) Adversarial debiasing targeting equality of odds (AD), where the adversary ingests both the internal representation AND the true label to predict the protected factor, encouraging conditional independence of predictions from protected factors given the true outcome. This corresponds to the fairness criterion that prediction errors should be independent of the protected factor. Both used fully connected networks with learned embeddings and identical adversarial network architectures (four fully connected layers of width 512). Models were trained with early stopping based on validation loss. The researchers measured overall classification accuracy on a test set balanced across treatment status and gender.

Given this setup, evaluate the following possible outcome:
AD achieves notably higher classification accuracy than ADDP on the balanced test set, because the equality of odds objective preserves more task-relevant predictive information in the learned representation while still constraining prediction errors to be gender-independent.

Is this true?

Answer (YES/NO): YES